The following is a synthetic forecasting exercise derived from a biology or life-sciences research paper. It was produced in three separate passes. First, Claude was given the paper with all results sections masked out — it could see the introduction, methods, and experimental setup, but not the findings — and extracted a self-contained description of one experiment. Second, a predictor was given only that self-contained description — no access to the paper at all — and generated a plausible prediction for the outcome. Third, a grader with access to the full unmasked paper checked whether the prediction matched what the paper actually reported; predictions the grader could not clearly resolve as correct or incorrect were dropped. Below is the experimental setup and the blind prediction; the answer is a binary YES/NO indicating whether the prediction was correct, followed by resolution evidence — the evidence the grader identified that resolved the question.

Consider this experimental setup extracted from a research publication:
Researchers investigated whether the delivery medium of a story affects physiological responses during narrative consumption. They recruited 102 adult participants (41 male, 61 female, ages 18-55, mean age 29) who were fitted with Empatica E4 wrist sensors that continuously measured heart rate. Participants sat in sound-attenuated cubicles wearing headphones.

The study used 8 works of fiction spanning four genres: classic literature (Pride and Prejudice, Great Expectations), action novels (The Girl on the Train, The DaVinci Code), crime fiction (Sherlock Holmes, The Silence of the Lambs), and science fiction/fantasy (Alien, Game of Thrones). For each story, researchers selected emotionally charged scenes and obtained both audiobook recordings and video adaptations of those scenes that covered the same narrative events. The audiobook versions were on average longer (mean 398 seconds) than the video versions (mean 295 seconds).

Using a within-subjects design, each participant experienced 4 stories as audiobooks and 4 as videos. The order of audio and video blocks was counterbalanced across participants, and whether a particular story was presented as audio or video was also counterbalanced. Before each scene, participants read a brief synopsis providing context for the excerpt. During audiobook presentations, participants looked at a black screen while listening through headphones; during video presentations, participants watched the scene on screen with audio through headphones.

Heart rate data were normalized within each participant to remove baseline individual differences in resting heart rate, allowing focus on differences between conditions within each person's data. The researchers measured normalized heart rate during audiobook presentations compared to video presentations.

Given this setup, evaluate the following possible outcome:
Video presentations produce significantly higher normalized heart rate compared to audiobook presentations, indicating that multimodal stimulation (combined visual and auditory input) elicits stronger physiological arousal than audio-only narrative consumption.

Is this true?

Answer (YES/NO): NO